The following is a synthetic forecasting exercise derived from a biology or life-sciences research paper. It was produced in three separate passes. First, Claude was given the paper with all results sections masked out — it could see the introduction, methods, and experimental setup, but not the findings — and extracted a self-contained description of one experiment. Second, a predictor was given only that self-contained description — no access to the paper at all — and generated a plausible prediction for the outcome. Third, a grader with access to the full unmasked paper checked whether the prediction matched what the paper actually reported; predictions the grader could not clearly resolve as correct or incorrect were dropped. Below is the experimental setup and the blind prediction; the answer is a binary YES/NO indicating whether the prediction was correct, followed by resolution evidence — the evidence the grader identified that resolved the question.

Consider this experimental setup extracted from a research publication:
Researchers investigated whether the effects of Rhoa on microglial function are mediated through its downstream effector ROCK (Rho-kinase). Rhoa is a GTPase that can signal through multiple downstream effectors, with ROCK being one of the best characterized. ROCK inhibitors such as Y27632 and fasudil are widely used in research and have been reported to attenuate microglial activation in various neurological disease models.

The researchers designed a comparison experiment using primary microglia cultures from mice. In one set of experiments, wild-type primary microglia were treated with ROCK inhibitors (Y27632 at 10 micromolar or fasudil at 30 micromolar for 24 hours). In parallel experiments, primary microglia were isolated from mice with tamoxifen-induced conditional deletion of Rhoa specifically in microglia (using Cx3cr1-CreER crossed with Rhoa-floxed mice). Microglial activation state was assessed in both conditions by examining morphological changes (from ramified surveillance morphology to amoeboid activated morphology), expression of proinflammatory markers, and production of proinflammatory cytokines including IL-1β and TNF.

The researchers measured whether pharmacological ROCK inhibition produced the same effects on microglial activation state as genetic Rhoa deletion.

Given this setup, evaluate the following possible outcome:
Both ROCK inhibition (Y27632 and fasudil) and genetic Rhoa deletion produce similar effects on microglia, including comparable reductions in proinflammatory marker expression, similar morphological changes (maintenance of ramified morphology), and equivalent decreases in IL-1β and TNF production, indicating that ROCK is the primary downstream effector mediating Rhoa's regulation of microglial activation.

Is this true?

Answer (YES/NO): NO